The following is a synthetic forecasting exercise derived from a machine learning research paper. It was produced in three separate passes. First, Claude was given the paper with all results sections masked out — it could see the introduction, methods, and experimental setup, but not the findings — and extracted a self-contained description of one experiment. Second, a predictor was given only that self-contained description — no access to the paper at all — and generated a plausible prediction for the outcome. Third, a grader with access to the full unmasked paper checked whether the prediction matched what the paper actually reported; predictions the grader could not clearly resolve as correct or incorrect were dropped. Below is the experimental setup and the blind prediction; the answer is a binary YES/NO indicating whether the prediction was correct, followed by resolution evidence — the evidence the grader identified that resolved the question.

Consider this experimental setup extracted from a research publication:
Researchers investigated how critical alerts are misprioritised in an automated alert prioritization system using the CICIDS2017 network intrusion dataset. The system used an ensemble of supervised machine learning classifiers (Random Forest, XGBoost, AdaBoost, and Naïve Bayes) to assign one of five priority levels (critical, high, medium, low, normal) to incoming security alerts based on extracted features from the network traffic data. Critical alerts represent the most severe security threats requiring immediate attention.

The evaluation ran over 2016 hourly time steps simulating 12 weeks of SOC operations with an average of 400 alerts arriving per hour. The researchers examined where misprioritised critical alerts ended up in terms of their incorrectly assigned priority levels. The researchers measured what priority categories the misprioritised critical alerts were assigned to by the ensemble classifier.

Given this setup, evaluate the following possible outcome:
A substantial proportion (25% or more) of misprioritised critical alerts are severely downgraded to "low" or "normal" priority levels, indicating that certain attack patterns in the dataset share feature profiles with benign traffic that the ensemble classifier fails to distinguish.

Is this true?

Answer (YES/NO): YES